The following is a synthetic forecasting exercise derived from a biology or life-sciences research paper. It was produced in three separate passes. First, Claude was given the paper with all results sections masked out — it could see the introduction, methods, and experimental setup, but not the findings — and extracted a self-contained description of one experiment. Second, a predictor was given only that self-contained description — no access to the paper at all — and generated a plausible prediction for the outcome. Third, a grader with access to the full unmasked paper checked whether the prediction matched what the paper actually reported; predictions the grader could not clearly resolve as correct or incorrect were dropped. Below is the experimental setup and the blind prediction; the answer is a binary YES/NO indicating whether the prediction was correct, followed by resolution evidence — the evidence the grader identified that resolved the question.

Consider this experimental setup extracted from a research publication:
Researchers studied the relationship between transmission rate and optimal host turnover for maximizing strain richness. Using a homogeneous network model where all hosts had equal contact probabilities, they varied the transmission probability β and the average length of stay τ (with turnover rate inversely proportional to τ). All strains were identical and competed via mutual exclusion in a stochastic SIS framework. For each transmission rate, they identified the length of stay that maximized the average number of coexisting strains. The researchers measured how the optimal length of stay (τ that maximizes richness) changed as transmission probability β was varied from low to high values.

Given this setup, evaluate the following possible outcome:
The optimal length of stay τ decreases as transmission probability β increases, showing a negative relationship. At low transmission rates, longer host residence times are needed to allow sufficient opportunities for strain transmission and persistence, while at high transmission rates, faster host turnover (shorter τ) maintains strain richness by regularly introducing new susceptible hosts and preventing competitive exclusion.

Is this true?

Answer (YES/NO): YES